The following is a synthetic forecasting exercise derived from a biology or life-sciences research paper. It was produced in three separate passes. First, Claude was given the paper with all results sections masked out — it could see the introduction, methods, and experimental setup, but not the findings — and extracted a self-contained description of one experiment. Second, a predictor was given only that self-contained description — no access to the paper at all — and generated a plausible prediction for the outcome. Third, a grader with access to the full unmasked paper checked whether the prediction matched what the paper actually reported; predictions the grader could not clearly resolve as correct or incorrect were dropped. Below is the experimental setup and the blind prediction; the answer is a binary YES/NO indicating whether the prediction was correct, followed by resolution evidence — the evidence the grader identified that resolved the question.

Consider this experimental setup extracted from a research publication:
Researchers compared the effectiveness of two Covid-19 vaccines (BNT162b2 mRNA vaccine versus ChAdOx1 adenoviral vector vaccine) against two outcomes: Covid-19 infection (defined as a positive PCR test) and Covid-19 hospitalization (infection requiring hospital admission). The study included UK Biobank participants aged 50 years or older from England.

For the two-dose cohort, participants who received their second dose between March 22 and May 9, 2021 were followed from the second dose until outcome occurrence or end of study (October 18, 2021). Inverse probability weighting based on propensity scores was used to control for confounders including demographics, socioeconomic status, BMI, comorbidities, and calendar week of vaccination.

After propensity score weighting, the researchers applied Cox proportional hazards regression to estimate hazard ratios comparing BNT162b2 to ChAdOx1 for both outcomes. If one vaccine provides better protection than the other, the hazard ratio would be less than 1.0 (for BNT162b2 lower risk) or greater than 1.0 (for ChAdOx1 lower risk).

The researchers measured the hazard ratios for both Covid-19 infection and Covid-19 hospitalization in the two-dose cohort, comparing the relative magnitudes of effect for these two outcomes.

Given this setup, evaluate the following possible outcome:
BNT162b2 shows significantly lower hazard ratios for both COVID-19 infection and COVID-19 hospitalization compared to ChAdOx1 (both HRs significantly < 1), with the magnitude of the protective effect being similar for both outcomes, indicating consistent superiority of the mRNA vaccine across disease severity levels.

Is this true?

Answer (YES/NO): YES